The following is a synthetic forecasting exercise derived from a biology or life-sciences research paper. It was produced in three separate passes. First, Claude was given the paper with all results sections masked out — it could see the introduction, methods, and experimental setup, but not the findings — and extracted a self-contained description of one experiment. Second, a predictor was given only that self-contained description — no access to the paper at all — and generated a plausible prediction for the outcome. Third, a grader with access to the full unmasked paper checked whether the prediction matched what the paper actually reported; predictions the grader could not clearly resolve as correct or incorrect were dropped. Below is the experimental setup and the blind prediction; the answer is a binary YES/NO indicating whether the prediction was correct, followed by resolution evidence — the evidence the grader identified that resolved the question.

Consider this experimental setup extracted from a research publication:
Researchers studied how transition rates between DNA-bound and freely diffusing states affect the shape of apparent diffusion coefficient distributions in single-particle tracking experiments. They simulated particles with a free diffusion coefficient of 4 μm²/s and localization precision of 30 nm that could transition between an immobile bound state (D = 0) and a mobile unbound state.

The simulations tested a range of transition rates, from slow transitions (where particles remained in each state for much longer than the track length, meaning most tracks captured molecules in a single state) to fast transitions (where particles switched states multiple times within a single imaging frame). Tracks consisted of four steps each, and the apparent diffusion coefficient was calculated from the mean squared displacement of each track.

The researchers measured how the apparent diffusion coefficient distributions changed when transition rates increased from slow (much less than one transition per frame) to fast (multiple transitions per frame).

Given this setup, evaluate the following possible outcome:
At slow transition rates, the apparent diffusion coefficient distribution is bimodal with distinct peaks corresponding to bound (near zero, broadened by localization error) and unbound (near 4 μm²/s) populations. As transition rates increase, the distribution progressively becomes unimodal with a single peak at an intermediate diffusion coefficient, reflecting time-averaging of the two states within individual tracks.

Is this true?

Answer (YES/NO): YES